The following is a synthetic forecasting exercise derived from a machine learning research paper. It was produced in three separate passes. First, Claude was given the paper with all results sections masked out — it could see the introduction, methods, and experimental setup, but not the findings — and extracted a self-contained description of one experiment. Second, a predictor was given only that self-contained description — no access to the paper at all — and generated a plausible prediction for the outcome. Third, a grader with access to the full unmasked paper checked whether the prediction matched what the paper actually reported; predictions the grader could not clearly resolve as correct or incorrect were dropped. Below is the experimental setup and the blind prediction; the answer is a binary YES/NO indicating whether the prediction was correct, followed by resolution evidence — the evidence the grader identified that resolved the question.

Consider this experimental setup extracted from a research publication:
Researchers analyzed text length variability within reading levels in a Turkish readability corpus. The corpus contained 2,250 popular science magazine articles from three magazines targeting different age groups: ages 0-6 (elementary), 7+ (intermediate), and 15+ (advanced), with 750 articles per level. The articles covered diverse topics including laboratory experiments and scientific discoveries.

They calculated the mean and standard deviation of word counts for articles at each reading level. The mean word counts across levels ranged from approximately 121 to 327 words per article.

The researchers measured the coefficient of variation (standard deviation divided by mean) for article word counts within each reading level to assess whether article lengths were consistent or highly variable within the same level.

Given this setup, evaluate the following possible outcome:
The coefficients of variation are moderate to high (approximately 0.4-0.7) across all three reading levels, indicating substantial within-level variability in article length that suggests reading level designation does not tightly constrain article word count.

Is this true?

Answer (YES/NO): YES